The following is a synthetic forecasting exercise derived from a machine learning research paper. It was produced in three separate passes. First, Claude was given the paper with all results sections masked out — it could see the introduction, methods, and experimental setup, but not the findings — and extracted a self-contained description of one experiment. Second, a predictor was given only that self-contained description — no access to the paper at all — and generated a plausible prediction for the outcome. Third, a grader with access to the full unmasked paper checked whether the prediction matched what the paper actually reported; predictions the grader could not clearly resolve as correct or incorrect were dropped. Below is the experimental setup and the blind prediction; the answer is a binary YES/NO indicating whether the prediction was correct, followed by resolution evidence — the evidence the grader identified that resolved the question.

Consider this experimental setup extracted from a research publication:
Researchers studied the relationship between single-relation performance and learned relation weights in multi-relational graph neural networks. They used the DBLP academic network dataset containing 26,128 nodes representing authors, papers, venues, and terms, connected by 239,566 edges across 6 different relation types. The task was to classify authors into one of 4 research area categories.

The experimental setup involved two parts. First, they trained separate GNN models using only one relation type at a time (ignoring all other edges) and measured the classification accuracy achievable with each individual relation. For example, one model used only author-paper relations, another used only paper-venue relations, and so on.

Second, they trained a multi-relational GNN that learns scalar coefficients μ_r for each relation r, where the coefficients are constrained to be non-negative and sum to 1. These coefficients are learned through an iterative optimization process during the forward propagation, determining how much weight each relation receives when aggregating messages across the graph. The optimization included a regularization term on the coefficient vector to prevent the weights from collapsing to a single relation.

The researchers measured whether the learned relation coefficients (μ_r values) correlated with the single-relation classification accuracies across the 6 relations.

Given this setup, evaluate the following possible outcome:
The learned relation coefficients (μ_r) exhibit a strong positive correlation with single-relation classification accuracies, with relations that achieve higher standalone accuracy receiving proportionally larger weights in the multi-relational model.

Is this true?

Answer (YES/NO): YES